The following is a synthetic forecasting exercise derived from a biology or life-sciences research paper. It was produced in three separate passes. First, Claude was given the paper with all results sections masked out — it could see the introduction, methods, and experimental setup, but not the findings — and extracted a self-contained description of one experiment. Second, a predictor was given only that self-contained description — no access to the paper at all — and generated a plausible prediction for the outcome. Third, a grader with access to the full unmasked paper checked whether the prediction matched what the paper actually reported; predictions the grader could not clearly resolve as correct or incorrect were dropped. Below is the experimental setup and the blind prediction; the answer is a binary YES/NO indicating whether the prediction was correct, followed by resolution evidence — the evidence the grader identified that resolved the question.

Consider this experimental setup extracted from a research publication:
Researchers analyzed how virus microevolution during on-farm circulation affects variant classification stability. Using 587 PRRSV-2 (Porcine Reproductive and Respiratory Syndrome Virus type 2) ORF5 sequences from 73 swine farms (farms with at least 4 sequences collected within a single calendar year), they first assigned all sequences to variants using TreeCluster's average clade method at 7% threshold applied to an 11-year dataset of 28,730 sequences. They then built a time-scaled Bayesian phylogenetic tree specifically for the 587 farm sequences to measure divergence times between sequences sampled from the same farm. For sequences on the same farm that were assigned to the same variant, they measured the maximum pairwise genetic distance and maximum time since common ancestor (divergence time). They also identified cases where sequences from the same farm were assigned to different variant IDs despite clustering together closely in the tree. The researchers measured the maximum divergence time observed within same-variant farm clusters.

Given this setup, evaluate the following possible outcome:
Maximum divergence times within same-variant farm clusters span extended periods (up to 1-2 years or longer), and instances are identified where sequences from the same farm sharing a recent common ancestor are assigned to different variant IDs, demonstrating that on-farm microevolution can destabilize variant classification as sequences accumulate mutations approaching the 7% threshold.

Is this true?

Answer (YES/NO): YES